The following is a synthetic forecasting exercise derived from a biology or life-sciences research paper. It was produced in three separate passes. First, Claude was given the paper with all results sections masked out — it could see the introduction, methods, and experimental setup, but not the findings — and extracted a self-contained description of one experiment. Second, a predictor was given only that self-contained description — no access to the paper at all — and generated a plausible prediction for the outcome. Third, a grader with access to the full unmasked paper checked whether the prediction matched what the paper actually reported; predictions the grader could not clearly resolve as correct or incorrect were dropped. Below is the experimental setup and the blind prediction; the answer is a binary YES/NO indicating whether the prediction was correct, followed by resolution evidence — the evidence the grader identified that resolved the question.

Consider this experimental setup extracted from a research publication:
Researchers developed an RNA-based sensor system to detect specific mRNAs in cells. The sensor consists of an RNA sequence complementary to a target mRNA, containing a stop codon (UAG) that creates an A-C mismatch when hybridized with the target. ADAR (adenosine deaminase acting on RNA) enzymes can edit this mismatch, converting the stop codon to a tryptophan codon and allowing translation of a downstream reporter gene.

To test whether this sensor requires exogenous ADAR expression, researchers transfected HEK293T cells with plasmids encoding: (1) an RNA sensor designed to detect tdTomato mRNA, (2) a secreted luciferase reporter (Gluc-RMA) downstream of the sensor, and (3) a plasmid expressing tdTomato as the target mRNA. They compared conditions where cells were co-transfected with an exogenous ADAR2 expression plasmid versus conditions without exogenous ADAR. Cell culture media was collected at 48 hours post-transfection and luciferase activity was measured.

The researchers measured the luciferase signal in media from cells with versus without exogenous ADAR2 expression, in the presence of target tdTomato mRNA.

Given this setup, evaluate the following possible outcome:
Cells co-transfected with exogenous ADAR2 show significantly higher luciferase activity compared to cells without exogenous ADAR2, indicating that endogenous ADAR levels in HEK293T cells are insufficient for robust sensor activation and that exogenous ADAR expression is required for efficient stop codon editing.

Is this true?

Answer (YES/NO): NO